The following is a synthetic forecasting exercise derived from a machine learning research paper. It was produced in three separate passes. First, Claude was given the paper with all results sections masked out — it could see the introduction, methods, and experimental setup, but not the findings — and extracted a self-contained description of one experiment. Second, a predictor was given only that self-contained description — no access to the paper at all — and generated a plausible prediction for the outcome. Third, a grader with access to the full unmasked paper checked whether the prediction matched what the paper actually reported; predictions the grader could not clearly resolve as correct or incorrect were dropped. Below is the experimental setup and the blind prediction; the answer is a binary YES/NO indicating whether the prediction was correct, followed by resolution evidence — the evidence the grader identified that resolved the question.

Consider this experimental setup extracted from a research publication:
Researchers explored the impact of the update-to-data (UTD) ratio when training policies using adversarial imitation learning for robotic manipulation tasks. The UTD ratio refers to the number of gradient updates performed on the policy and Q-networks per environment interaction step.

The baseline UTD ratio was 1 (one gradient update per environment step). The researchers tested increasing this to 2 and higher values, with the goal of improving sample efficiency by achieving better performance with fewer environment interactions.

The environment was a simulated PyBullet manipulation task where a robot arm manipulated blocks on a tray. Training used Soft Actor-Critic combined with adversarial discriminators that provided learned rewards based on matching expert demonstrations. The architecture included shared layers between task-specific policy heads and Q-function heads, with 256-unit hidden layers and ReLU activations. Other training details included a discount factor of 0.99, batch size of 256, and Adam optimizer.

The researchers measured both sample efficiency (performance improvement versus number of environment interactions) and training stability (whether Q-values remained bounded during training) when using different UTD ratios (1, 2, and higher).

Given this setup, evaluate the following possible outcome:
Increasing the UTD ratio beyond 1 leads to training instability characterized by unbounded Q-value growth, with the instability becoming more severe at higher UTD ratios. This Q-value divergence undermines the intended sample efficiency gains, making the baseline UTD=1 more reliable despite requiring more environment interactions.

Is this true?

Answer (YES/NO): NO